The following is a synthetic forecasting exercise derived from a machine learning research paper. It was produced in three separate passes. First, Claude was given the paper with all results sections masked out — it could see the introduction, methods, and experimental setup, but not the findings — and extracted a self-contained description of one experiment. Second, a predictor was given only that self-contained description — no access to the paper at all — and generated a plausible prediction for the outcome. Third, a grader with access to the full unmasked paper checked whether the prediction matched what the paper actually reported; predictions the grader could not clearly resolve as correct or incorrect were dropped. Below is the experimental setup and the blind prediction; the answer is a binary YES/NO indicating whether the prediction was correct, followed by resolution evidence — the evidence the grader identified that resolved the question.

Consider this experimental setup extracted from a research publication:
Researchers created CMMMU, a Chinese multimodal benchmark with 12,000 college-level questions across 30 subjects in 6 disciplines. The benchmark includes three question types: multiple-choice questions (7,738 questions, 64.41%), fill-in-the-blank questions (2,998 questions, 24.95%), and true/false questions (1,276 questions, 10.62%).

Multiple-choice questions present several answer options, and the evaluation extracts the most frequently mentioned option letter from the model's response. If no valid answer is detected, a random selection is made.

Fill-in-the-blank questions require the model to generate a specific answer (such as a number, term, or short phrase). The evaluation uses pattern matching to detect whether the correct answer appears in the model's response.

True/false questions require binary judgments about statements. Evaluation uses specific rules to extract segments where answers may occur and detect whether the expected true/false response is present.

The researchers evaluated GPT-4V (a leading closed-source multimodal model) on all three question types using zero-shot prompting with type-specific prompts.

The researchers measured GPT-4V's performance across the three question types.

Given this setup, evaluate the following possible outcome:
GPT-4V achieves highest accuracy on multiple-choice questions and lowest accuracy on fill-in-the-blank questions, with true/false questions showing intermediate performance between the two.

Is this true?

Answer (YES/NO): NO